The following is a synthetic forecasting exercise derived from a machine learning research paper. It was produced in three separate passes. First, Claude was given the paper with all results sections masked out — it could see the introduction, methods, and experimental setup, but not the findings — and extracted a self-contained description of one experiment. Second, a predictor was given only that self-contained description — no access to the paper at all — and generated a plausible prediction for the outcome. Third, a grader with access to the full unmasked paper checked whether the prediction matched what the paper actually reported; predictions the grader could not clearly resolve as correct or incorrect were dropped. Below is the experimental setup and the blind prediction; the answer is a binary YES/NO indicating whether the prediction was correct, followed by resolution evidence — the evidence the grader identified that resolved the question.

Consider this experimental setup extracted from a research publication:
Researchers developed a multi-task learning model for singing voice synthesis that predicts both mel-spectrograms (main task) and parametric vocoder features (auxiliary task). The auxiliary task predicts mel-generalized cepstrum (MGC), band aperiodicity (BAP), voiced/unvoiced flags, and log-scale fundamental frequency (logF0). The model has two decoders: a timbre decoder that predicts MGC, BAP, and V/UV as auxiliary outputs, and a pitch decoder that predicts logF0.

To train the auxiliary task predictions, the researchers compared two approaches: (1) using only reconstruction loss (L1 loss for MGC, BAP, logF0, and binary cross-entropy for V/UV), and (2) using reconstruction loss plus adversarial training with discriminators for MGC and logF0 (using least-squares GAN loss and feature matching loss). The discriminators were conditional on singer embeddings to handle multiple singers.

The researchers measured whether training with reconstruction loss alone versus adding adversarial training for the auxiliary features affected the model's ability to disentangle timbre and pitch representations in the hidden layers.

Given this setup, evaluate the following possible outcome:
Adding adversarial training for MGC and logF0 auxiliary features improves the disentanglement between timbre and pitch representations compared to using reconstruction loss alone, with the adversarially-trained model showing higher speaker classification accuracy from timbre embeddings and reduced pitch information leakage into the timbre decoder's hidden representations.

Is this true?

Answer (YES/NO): NO